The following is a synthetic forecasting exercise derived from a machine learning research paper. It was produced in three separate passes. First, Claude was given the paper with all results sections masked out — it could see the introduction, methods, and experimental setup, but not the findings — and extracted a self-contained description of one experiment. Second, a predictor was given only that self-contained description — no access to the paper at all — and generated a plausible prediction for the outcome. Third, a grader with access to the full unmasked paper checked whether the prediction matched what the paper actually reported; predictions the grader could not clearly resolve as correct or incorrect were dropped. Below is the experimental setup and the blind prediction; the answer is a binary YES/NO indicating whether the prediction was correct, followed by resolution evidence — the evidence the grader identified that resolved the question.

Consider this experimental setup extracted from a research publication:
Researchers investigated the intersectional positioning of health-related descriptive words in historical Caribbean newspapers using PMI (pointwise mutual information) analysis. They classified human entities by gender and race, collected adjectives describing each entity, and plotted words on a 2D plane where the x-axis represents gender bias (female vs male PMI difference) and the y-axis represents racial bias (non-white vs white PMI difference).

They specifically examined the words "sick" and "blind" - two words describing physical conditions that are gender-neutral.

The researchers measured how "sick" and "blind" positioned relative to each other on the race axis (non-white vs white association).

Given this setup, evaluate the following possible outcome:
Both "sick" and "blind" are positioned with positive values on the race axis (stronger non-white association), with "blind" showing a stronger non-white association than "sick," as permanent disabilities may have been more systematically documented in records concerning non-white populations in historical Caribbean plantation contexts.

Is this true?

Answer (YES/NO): NO